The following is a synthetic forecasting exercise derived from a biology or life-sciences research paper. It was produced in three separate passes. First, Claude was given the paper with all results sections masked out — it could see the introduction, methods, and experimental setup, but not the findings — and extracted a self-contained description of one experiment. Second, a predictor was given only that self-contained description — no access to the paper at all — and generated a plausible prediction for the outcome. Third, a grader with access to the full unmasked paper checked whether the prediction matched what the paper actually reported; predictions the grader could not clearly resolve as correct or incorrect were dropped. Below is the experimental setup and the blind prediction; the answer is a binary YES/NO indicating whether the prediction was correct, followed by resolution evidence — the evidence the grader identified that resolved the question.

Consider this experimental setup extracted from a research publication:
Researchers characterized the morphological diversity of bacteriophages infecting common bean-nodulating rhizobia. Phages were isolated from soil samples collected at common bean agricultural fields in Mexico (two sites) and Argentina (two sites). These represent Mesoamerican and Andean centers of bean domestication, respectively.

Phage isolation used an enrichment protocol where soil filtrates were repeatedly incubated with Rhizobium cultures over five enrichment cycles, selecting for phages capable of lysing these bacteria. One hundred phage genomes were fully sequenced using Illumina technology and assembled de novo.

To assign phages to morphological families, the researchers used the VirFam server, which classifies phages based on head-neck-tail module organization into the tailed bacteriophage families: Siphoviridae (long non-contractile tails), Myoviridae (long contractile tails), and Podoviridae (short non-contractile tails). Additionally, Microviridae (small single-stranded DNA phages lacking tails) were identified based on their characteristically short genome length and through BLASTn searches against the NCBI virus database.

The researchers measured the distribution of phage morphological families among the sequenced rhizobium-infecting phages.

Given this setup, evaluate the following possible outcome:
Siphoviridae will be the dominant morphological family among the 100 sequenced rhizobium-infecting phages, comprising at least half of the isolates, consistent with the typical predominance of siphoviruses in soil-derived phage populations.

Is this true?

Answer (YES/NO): NO